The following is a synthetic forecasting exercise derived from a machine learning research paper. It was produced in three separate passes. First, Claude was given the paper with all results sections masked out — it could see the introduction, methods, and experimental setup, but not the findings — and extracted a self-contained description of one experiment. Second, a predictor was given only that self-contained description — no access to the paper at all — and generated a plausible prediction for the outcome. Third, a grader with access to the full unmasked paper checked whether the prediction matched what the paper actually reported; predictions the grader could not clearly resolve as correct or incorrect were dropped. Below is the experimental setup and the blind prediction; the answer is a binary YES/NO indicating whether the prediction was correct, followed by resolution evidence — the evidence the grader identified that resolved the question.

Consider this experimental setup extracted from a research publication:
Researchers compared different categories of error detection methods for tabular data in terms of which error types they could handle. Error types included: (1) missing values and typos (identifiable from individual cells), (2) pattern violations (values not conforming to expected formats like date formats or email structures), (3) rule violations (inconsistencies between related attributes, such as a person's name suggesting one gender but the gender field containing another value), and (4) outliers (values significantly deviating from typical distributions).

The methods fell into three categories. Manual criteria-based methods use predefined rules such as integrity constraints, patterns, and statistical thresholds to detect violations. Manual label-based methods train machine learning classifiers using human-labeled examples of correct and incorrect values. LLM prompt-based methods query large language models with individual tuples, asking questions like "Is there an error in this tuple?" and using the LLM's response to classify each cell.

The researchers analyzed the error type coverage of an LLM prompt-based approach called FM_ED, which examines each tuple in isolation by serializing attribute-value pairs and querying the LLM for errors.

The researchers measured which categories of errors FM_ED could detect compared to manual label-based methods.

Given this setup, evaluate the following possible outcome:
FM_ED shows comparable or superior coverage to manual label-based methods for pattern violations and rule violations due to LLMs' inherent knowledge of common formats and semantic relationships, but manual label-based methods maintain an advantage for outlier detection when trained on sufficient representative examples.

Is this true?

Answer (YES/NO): NO